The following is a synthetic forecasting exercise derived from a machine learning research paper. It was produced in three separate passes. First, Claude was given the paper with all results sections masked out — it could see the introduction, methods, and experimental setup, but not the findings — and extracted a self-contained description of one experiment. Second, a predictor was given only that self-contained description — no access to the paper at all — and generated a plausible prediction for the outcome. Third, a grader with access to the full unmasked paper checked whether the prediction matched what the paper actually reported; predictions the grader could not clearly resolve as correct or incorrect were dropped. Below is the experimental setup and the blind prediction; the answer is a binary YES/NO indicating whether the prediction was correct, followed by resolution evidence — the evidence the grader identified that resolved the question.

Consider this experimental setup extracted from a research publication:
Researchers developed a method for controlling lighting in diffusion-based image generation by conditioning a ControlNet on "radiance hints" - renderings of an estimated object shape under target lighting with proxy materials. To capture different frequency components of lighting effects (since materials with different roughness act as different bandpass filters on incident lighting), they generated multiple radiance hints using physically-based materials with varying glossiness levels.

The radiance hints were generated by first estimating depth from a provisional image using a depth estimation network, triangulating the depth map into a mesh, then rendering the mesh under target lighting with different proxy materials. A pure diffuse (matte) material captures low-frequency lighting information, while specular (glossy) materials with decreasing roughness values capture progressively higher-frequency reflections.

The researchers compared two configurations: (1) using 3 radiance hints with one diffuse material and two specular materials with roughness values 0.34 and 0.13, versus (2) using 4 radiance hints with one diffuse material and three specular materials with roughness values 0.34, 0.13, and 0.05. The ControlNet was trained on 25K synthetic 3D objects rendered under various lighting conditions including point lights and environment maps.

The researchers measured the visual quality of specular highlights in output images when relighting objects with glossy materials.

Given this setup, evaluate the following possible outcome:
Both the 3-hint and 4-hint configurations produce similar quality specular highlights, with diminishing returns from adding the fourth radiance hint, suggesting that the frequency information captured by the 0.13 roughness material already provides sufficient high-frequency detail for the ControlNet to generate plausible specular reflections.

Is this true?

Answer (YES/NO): NO